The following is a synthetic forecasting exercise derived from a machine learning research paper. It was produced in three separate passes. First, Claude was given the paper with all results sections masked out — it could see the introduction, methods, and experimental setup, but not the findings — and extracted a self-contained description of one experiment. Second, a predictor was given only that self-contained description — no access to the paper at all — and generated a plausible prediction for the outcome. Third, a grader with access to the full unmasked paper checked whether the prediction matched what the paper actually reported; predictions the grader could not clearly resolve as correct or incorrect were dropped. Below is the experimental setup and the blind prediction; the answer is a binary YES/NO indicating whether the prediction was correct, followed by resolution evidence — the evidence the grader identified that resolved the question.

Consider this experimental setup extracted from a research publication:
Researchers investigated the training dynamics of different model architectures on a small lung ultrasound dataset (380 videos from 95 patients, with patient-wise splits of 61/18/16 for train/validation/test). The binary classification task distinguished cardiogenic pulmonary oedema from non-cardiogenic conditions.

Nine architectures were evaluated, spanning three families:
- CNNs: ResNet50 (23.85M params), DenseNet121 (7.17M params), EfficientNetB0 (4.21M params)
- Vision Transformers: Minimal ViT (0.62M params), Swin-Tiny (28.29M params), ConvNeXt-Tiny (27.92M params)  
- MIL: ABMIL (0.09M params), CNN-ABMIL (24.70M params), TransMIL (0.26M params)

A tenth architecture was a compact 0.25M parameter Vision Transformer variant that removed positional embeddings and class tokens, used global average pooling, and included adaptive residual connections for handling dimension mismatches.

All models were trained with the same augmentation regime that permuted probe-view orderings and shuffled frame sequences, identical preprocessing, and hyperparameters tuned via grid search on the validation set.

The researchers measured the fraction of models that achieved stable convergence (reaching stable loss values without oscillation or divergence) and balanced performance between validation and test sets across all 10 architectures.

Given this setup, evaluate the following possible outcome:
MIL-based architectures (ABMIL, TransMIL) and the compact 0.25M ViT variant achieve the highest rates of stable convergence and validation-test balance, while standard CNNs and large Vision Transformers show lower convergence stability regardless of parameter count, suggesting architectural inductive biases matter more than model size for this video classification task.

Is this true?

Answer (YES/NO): NO